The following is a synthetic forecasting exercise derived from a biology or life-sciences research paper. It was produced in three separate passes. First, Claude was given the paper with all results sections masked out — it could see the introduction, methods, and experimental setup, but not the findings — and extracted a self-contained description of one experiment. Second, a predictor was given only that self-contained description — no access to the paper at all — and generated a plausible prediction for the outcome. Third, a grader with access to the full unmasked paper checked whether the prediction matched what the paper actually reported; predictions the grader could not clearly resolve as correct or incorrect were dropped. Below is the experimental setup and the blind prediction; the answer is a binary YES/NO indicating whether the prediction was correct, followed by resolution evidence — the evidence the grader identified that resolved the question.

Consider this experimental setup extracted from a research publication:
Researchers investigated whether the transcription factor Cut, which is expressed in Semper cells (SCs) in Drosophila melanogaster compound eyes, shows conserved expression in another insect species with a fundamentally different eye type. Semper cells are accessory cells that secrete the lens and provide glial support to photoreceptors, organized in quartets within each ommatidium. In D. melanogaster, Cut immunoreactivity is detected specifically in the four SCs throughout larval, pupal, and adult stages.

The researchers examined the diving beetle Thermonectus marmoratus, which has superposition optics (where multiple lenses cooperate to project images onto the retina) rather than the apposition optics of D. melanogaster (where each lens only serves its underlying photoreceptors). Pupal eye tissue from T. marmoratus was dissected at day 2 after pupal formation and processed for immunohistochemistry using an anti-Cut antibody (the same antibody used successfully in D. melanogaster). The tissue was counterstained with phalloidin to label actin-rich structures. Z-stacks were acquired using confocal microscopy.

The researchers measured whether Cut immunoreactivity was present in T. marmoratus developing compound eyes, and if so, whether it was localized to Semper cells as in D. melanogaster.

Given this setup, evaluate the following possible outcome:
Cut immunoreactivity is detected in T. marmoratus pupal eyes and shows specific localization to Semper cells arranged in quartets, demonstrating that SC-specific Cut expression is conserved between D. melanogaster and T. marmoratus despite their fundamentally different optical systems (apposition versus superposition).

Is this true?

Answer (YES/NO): YES